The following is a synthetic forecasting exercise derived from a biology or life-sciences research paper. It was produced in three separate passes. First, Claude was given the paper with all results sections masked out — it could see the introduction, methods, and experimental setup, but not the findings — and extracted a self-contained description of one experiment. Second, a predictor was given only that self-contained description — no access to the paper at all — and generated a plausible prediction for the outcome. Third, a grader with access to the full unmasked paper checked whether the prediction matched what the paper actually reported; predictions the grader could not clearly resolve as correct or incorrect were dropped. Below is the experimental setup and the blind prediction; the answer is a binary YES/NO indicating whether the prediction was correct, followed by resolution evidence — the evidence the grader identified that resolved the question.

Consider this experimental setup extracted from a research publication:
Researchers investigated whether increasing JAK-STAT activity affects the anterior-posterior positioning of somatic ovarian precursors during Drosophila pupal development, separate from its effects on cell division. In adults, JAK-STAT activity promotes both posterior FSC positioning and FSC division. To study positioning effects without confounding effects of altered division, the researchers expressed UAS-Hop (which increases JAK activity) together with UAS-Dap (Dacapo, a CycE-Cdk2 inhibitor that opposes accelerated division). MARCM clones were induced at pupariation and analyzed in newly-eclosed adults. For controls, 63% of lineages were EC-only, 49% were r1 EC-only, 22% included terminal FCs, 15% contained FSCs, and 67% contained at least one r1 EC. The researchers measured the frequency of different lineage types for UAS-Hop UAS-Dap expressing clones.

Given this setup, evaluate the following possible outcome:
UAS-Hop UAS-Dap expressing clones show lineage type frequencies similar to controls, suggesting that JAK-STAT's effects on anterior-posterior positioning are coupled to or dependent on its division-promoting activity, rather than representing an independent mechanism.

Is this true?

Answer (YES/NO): NO